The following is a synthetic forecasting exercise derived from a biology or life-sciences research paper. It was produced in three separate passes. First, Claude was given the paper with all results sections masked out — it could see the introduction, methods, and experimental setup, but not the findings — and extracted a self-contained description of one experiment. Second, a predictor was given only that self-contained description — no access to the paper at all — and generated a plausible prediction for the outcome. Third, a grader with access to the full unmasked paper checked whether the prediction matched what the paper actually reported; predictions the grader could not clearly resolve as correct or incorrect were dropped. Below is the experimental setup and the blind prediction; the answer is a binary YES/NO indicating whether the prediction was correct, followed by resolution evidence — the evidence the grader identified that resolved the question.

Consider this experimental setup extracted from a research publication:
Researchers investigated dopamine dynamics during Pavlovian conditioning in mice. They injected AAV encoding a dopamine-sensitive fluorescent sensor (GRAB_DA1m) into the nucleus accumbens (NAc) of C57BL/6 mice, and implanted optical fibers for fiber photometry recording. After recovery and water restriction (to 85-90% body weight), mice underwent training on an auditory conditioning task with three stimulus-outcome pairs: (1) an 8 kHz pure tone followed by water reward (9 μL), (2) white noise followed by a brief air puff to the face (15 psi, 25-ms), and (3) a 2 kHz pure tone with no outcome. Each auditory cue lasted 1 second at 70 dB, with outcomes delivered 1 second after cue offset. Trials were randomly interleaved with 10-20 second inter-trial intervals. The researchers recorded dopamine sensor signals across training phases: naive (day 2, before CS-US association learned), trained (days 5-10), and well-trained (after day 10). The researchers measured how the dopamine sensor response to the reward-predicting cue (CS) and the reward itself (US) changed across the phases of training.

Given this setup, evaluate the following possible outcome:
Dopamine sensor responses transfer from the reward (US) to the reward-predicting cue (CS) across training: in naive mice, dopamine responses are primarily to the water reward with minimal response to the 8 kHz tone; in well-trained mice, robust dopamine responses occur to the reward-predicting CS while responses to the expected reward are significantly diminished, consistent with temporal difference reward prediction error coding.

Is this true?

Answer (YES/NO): YES